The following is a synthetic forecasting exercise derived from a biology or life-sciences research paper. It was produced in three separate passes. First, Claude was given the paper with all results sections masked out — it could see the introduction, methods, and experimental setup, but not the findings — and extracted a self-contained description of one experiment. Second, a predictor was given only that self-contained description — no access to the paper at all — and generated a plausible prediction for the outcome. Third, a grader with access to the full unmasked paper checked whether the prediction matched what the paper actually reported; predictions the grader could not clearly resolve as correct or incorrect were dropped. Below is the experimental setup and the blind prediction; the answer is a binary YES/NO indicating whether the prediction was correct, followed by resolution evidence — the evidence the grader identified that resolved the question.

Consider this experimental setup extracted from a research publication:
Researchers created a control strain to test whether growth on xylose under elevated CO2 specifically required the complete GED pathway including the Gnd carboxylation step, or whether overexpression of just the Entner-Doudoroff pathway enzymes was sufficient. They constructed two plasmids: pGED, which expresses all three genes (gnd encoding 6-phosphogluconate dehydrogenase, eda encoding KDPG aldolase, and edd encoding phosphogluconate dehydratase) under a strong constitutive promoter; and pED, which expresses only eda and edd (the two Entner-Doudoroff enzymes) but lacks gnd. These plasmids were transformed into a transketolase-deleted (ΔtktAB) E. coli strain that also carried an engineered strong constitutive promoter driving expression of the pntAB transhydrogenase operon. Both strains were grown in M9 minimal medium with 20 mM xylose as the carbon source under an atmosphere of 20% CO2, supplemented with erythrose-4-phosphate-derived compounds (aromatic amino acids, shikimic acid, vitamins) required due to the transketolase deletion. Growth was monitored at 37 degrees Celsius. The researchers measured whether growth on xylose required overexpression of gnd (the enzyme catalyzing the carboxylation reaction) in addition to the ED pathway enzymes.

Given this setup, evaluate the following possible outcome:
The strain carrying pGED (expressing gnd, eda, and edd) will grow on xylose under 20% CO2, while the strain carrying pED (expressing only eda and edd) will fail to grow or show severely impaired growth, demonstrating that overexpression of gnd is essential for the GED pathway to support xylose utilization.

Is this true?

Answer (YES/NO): YES